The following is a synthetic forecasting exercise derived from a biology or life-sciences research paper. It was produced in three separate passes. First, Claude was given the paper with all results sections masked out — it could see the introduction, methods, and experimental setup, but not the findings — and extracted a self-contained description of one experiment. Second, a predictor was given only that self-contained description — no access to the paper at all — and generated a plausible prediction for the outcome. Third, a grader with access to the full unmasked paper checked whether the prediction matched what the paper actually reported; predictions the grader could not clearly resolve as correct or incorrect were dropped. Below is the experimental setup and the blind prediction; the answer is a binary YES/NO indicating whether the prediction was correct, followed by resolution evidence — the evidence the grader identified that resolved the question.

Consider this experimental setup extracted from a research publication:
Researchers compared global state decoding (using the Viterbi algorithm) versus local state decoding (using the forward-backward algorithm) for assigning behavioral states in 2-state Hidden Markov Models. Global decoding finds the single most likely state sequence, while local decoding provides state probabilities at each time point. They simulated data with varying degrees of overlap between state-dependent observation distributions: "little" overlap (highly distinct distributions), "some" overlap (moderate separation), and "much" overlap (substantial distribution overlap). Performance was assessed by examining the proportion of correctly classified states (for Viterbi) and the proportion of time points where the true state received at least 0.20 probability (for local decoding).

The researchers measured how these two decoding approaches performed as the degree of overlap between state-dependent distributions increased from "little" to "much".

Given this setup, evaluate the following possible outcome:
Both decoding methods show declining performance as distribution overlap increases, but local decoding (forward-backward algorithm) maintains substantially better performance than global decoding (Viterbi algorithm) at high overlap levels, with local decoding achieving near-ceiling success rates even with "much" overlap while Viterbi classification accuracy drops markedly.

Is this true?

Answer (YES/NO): YES